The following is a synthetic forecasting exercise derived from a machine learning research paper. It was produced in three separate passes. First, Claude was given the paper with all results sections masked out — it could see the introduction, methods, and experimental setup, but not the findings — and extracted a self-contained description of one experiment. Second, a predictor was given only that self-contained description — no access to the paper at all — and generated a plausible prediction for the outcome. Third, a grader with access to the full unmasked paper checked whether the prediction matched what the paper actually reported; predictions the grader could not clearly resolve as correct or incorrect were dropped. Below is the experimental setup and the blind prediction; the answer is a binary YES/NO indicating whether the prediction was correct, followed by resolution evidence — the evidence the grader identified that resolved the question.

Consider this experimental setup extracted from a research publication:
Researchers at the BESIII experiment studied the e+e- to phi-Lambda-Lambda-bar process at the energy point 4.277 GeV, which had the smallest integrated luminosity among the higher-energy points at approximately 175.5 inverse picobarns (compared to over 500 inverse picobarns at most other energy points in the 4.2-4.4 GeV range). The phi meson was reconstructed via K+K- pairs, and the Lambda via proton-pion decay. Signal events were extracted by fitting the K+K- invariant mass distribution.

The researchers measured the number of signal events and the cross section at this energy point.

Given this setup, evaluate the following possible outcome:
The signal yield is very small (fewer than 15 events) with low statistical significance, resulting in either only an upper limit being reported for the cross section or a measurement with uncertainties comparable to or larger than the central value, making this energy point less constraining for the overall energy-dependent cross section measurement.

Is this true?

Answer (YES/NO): YES